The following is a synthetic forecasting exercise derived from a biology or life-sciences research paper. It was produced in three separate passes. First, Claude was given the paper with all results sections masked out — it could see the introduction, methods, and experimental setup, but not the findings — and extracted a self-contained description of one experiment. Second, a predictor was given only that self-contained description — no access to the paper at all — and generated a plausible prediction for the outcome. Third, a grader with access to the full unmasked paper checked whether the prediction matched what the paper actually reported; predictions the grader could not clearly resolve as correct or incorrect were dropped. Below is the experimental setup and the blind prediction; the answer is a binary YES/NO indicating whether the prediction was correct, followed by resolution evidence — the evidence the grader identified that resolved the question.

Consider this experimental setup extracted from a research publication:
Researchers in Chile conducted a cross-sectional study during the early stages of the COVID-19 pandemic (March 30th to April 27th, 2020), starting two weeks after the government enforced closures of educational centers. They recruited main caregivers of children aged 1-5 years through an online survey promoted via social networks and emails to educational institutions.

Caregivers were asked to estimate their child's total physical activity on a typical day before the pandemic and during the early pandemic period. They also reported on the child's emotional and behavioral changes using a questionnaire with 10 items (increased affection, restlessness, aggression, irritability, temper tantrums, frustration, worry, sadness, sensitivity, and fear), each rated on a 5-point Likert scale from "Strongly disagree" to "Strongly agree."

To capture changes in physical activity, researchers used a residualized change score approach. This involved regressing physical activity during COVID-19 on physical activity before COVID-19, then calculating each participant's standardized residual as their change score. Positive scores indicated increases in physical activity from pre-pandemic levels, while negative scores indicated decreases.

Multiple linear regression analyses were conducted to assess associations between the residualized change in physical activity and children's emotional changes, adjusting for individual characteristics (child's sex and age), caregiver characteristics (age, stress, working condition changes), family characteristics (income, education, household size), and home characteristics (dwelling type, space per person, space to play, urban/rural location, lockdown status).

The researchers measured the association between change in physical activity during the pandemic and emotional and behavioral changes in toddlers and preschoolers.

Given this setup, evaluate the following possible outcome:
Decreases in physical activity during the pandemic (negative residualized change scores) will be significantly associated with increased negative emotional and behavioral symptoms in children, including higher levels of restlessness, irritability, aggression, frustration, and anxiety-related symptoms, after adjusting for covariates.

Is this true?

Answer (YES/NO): NO